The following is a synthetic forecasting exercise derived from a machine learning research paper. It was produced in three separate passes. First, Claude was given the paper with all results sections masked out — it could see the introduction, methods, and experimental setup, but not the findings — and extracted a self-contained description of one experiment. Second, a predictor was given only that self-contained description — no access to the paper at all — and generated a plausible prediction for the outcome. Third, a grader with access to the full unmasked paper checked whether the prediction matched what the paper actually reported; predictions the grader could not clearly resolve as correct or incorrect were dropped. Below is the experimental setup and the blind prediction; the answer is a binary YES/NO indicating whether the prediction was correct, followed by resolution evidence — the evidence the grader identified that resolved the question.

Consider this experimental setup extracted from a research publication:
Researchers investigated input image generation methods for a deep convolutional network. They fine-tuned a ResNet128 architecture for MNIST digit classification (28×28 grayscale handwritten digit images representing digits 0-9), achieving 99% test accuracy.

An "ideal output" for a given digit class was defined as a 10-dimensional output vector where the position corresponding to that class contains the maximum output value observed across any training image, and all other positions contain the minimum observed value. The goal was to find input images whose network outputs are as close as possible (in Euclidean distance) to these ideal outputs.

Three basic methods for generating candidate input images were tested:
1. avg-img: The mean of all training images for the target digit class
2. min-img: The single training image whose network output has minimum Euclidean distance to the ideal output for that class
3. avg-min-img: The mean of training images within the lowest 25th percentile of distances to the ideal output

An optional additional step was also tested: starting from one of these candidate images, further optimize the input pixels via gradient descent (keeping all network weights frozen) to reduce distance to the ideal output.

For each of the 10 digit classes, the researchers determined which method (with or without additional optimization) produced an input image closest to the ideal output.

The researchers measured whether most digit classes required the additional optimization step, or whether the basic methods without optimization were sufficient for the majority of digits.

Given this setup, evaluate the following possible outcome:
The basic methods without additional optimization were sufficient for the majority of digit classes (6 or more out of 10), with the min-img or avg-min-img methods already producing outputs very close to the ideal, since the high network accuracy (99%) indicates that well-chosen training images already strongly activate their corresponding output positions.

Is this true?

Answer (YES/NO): YES